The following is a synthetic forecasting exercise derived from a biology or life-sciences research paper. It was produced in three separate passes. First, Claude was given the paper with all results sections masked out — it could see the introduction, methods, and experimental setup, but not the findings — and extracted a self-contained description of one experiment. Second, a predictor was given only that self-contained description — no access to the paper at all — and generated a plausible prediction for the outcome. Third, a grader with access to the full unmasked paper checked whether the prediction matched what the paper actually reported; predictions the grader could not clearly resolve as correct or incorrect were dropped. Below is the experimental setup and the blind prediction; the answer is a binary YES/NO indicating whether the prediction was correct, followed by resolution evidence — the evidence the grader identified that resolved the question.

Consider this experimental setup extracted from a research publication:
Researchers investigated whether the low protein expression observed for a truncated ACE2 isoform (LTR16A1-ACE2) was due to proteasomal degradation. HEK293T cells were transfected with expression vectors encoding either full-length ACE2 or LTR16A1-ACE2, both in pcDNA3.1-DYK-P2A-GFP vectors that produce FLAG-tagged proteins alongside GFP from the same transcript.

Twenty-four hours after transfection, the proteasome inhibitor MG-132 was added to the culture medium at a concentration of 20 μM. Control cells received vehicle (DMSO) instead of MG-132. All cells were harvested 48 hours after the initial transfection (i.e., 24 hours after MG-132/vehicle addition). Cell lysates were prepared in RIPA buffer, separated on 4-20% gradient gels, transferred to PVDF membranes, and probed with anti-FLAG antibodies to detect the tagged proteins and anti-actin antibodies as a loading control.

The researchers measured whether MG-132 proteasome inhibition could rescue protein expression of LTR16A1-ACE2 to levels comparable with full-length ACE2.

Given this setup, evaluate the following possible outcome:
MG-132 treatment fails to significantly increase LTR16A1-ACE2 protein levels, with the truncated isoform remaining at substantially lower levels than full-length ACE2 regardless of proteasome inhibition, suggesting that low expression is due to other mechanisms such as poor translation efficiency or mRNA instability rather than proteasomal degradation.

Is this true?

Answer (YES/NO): NO